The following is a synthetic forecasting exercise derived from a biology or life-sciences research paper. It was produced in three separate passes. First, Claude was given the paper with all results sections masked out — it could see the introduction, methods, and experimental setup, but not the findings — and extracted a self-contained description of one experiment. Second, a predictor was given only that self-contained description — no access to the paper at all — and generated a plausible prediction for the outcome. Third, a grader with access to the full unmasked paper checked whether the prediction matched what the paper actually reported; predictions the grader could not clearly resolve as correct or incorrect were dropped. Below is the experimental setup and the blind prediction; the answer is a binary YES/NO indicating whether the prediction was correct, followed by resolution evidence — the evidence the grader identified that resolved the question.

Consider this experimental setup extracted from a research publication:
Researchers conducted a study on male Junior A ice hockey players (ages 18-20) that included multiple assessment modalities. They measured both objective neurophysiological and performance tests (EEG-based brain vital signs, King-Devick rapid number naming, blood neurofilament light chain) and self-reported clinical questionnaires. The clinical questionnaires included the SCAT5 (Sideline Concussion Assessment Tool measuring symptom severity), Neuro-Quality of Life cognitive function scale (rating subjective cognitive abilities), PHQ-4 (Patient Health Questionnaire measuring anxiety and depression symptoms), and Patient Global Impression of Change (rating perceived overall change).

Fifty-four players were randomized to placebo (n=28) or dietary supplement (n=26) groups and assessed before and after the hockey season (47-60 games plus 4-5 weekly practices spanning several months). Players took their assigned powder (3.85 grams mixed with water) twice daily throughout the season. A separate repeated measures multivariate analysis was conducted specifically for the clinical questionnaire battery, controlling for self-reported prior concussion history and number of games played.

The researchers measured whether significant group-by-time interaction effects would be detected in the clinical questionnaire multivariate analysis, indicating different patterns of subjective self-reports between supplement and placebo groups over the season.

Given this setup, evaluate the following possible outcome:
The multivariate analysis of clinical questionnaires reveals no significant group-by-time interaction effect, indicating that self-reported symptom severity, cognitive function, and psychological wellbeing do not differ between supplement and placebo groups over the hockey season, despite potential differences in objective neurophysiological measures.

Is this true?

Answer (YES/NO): YES